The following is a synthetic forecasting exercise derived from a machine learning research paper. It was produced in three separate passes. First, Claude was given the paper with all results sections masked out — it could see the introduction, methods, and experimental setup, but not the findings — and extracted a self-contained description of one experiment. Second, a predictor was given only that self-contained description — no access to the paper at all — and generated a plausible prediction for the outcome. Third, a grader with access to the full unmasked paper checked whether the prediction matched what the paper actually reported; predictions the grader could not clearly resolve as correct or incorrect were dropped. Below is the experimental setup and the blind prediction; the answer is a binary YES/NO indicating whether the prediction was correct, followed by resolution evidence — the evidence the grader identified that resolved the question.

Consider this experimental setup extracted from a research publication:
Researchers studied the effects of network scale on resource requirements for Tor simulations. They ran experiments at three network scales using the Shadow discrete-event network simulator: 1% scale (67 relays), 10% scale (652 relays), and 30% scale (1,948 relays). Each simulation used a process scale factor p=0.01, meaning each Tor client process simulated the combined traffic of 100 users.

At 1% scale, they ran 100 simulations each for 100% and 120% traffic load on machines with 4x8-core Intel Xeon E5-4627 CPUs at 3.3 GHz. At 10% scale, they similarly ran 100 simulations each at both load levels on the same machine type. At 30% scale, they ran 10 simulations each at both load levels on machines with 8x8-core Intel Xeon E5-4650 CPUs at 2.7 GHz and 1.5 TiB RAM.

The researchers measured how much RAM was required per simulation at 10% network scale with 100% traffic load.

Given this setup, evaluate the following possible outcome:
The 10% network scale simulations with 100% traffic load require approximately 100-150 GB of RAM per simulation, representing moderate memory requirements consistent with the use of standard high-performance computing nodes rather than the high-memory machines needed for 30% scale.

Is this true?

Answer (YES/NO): NO